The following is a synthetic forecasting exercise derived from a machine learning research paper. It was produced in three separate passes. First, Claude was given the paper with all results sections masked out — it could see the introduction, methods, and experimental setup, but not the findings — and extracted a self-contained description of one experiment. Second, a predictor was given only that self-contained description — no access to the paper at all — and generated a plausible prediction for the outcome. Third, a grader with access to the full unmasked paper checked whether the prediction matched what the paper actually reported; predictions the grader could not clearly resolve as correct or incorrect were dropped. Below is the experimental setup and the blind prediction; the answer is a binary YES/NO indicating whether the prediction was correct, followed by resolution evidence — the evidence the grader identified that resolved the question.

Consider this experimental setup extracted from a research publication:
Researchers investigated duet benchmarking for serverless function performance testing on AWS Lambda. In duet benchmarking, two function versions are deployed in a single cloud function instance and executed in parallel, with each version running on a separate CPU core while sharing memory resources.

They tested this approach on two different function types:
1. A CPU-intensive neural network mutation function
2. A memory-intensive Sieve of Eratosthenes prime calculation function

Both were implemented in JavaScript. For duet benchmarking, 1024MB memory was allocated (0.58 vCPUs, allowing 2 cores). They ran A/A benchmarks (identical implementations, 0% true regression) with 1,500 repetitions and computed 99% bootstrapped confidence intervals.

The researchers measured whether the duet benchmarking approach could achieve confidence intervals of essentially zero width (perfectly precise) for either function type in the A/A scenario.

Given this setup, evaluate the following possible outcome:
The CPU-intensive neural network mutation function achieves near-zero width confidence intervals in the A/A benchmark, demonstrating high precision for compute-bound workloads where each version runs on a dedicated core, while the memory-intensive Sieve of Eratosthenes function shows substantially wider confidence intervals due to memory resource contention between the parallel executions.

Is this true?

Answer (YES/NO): NO